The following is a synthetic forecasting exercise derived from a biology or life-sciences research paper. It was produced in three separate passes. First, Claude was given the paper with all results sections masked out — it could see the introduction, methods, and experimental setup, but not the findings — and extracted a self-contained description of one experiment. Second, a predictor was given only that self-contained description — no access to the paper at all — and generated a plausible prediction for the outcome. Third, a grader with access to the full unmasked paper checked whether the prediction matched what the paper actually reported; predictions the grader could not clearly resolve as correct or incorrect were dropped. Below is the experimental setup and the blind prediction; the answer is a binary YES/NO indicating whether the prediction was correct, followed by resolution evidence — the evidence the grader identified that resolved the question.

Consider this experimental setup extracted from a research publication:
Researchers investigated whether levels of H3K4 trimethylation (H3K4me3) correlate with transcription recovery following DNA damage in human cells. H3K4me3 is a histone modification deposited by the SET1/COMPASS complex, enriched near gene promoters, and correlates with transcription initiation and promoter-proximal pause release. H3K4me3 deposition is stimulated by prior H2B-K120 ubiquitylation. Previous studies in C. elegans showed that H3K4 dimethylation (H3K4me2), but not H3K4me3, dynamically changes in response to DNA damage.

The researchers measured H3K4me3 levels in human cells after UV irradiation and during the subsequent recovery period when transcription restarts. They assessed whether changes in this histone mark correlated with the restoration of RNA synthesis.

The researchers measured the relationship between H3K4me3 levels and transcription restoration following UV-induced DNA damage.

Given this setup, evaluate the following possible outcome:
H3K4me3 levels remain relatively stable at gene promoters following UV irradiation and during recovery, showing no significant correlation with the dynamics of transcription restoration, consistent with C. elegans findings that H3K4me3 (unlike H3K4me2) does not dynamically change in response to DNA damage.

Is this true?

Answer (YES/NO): YES